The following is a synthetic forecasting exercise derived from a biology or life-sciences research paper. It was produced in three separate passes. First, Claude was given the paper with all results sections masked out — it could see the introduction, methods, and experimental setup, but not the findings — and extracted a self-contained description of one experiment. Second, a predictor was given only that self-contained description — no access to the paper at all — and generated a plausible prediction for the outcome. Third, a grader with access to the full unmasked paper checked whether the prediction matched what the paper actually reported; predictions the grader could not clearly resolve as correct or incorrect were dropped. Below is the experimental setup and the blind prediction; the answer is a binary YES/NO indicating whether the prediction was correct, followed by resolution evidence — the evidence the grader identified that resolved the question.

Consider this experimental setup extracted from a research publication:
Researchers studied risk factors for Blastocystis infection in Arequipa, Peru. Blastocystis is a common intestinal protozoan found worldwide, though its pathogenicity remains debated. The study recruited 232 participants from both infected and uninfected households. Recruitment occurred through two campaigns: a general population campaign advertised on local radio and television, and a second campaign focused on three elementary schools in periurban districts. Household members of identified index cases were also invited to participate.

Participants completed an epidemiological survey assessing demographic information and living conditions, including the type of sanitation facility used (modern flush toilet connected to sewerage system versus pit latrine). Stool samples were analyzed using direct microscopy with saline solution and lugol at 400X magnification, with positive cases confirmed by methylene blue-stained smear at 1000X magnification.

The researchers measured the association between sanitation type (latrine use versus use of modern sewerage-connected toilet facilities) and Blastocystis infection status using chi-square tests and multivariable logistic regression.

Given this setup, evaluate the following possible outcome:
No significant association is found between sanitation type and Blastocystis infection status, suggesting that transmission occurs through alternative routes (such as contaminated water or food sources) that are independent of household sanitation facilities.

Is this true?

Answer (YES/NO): NO